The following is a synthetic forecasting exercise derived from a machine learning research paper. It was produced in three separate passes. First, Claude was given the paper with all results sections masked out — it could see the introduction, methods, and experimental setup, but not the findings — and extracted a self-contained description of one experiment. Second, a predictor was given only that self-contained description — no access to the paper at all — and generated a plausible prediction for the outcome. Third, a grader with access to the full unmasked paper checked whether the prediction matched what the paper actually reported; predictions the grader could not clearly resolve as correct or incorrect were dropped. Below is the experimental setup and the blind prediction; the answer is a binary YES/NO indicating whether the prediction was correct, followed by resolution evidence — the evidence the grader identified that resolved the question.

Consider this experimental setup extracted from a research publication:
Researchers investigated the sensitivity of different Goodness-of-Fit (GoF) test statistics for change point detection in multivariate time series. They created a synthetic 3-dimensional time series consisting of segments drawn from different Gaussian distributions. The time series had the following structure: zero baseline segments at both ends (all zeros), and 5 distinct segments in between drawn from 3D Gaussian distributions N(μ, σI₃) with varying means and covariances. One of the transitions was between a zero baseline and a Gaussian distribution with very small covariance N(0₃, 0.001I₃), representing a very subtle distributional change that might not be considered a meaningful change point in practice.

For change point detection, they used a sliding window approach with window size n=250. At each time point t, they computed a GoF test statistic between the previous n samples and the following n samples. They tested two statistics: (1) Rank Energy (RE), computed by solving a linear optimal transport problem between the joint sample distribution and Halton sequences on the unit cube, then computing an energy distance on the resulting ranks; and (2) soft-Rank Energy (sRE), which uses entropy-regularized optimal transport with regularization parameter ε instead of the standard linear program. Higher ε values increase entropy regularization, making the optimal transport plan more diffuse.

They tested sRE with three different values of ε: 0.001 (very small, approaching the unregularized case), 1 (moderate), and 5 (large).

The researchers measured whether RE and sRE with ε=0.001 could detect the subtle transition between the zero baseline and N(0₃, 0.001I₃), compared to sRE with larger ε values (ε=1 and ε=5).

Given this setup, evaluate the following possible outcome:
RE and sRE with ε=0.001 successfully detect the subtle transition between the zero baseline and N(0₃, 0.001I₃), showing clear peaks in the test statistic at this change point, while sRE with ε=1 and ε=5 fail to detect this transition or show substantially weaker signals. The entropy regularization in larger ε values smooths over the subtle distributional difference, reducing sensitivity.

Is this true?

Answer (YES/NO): YES